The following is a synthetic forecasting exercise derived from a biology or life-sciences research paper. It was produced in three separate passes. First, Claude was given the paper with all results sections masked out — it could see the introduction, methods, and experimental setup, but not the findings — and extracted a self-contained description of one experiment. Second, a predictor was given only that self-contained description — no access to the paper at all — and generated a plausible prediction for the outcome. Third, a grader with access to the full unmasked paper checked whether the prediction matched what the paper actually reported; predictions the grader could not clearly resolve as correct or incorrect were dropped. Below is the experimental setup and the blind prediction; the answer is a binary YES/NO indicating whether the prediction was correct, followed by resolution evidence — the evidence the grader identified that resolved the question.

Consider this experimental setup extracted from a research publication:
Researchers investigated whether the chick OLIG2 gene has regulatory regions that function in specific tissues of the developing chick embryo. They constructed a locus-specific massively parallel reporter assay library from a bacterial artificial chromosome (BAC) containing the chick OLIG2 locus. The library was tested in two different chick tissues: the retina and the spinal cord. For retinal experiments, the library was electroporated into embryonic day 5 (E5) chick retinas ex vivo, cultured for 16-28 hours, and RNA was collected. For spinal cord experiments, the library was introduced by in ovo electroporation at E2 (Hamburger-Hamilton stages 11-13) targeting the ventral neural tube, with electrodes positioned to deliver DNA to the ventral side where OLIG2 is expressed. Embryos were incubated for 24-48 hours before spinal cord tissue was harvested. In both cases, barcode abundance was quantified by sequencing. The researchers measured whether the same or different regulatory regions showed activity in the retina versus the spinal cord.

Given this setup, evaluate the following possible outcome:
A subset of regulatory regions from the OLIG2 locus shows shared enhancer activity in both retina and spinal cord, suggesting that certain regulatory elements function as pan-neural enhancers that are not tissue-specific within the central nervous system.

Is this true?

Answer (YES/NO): YES